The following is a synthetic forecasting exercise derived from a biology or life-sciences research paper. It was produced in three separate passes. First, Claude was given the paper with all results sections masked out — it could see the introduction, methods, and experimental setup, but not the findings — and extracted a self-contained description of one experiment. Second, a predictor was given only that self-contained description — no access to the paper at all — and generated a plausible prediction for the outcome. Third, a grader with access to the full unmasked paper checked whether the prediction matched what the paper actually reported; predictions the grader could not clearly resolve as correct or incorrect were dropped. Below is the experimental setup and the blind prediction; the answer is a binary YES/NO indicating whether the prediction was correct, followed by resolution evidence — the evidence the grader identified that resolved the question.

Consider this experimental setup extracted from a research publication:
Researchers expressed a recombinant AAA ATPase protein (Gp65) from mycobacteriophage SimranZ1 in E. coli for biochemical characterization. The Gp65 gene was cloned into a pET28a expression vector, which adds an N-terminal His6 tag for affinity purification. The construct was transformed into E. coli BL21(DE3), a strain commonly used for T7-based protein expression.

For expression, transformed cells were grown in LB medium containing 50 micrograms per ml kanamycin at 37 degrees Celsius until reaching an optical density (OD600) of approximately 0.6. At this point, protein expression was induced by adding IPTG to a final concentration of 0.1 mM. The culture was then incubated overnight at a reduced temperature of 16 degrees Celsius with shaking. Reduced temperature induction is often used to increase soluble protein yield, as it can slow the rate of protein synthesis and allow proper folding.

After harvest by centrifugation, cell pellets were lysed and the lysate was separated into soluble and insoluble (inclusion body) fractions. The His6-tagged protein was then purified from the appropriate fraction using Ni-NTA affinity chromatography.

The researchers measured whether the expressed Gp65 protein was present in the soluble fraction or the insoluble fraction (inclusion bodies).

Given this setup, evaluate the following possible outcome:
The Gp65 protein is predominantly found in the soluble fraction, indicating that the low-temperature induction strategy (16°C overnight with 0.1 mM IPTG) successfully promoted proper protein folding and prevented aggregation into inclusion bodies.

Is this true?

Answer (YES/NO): YES